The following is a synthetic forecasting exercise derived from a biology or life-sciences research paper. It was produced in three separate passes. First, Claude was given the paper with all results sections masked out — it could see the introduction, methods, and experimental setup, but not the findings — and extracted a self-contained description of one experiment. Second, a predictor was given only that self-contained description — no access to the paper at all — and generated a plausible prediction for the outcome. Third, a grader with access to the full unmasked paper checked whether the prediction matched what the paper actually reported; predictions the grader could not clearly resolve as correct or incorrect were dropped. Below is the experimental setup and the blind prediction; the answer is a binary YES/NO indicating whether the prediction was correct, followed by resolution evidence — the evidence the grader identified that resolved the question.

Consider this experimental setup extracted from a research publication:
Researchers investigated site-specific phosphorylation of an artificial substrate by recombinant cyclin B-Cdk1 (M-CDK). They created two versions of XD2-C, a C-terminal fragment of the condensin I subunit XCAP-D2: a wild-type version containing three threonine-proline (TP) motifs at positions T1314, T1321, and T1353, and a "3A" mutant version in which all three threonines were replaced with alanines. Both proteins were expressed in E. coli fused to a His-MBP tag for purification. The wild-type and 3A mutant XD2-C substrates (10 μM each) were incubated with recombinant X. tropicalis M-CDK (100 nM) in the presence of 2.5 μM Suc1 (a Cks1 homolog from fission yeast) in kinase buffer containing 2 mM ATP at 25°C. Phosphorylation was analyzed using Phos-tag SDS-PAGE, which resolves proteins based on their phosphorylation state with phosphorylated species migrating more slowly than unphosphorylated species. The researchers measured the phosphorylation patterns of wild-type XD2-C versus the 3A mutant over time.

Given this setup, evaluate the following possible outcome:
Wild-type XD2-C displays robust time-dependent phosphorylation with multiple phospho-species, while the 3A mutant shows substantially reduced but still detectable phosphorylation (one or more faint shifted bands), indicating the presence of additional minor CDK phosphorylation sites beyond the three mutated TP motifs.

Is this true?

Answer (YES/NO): NO